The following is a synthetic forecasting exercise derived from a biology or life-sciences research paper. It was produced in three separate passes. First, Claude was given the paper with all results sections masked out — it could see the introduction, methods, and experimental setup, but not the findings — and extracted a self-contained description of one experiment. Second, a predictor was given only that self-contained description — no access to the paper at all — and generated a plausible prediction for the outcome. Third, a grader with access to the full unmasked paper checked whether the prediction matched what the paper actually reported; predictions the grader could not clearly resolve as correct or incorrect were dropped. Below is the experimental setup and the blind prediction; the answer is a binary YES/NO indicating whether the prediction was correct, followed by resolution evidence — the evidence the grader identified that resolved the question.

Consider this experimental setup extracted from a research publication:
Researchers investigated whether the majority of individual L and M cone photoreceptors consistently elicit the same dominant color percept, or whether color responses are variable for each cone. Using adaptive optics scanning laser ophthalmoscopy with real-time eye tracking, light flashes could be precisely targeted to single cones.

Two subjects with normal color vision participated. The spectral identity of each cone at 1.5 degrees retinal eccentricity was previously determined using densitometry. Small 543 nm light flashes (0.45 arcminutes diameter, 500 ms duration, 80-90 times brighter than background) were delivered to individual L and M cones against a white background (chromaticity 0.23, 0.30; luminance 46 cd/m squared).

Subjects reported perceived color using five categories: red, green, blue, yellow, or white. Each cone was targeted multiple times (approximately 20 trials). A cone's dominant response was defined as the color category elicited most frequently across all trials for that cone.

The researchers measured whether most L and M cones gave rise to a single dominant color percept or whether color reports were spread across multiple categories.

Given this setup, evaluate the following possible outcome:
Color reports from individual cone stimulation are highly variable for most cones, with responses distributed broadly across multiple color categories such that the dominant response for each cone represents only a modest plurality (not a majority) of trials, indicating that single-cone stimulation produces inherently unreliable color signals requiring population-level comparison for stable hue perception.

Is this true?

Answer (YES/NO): NO